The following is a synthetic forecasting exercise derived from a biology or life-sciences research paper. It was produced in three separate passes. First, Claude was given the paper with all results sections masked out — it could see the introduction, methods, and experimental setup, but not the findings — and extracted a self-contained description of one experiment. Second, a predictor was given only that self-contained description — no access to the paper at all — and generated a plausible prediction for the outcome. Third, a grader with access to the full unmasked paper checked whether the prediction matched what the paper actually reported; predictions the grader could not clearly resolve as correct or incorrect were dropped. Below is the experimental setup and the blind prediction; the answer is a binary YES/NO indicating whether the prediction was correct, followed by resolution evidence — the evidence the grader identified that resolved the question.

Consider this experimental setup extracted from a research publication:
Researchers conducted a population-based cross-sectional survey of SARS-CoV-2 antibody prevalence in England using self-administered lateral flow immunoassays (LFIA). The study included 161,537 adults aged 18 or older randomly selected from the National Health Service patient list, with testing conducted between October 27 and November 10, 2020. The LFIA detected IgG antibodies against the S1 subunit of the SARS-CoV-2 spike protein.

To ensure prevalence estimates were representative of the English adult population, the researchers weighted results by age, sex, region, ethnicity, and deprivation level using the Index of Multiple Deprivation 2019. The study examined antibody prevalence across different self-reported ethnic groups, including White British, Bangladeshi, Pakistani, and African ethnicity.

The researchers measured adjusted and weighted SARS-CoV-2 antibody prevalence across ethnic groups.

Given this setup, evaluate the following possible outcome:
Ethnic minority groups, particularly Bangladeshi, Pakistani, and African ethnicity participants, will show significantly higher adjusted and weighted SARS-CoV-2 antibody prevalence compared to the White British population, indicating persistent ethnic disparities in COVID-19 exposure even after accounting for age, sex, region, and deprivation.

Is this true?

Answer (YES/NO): YES